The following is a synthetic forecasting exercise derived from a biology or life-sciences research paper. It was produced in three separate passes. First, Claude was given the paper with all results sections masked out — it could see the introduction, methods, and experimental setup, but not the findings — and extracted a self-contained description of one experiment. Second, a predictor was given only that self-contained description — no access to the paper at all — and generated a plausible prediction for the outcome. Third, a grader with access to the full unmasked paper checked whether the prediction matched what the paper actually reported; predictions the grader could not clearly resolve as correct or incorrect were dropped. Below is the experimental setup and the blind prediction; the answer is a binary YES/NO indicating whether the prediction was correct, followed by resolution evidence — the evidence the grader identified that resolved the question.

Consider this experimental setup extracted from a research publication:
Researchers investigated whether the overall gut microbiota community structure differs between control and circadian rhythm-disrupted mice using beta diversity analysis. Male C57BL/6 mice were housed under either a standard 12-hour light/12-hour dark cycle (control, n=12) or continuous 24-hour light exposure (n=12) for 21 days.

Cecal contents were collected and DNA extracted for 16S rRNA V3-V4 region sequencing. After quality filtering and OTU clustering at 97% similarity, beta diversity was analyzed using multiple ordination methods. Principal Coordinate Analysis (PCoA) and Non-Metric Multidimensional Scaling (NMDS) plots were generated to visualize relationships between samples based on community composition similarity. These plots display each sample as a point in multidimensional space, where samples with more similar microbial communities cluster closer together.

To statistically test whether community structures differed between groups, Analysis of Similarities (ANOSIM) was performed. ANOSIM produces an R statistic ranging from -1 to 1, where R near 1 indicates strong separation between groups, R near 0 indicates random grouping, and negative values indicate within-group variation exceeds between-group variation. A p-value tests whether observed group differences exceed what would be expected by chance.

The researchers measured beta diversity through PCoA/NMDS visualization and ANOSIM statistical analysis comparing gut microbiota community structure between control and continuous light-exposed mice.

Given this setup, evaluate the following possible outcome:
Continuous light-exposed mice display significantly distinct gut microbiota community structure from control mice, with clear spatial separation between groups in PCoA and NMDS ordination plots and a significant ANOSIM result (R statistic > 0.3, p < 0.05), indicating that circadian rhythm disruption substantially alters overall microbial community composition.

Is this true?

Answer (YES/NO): YES